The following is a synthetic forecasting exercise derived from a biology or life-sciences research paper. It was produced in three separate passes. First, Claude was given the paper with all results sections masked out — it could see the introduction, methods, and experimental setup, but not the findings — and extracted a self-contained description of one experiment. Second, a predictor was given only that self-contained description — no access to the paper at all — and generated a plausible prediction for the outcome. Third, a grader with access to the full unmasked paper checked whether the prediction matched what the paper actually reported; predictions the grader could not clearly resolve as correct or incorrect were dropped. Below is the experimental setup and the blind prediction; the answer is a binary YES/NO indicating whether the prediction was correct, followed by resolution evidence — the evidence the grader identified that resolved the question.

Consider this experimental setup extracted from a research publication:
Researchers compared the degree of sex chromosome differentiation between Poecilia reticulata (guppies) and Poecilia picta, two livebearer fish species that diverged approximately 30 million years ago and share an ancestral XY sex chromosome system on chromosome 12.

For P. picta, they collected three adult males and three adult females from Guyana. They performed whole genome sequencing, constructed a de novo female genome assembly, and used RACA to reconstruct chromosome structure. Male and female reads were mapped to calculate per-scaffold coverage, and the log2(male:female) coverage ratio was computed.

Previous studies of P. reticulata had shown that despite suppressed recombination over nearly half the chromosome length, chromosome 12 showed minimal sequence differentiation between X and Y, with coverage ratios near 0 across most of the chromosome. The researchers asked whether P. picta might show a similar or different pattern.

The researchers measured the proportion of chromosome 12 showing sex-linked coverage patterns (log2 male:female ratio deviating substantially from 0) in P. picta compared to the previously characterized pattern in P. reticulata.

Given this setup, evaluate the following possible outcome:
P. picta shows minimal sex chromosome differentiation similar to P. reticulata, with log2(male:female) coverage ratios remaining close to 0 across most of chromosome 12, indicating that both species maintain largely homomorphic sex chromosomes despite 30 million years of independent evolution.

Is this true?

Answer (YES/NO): NO